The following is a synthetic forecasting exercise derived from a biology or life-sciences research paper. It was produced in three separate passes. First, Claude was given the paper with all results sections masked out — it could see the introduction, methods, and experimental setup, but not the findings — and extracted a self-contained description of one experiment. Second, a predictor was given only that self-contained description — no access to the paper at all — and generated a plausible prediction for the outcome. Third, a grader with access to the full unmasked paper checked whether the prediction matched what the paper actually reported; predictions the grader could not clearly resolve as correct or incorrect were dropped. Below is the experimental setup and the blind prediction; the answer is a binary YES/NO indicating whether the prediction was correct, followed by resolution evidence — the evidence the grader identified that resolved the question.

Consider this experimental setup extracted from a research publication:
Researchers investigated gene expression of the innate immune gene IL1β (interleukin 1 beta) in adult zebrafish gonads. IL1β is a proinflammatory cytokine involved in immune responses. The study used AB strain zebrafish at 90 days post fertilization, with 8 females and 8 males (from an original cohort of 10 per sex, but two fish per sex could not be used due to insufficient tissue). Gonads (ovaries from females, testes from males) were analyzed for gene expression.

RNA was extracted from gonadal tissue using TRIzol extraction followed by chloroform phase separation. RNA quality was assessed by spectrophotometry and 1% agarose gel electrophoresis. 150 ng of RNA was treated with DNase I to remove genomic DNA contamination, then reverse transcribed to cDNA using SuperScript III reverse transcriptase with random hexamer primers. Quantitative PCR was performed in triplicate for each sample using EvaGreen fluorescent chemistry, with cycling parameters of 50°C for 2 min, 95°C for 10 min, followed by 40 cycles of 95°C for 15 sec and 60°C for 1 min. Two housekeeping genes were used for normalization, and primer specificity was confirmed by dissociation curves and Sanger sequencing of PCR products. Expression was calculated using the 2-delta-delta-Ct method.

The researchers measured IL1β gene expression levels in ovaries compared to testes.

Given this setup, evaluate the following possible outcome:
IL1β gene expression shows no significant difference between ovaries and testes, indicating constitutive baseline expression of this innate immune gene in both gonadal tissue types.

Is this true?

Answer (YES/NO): NO